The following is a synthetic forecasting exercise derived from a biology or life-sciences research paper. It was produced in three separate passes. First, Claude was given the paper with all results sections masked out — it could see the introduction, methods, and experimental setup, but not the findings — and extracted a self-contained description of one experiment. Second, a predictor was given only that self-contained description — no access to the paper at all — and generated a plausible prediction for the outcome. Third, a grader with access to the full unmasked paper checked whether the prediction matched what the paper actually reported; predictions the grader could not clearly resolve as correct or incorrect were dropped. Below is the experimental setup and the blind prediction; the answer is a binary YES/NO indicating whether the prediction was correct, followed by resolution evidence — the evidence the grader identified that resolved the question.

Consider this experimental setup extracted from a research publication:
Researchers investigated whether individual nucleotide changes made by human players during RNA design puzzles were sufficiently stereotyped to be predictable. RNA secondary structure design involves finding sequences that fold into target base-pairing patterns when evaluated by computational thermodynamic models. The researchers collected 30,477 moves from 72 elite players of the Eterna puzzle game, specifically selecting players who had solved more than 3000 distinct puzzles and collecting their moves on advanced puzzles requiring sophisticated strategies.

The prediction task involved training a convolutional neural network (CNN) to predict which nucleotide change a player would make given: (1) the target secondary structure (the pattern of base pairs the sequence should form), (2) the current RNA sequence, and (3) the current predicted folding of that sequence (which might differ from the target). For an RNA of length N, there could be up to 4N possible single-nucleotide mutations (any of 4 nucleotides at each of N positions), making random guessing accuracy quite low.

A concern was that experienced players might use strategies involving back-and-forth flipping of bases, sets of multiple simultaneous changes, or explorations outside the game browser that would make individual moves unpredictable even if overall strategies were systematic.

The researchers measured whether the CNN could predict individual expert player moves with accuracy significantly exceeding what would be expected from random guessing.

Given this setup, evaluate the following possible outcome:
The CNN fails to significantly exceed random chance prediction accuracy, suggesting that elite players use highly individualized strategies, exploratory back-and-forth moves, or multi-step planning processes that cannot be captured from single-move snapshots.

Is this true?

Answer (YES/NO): NO